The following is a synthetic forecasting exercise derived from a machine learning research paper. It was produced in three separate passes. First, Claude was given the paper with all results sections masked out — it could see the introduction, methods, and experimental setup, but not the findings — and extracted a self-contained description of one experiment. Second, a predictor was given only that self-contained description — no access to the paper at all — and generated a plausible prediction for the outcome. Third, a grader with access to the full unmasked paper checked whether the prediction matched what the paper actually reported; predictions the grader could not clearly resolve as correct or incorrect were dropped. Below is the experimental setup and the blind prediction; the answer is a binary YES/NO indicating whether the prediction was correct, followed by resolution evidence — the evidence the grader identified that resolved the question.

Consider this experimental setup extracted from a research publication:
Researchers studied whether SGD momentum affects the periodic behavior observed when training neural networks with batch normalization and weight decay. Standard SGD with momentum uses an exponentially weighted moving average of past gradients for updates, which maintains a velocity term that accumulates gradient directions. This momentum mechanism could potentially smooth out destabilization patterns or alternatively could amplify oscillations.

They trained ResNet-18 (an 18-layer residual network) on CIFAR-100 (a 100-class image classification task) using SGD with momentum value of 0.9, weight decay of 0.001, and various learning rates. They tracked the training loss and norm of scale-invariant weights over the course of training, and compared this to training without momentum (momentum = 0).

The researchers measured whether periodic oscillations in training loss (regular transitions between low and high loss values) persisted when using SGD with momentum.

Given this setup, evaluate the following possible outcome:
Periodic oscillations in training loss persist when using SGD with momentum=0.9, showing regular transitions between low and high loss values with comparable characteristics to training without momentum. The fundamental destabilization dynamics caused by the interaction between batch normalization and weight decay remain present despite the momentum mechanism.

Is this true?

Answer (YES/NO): NO